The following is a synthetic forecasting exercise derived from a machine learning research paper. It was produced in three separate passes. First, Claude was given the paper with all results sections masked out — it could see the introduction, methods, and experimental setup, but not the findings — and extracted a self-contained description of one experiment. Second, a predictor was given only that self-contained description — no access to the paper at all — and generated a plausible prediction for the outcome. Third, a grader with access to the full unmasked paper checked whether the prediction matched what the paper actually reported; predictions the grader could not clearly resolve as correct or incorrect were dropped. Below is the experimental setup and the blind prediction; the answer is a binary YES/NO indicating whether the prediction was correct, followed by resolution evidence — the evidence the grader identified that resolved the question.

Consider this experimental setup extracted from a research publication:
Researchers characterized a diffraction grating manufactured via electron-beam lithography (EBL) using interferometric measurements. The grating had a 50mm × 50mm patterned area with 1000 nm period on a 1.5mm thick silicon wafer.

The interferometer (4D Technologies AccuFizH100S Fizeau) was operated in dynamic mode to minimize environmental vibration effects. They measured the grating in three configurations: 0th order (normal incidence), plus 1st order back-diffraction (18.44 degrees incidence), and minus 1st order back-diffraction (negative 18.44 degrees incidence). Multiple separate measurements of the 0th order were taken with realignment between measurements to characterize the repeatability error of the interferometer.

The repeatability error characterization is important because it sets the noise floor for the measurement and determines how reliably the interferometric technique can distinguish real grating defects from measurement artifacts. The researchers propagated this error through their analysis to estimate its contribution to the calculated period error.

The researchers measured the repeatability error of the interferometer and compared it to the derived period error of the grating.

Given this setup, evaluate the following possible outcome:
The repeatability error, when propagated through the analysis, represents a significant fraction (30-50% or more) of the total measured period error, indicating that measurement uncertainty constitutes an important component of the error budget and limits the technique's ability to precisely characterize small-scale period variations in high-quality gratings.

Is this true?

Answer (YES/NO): YES